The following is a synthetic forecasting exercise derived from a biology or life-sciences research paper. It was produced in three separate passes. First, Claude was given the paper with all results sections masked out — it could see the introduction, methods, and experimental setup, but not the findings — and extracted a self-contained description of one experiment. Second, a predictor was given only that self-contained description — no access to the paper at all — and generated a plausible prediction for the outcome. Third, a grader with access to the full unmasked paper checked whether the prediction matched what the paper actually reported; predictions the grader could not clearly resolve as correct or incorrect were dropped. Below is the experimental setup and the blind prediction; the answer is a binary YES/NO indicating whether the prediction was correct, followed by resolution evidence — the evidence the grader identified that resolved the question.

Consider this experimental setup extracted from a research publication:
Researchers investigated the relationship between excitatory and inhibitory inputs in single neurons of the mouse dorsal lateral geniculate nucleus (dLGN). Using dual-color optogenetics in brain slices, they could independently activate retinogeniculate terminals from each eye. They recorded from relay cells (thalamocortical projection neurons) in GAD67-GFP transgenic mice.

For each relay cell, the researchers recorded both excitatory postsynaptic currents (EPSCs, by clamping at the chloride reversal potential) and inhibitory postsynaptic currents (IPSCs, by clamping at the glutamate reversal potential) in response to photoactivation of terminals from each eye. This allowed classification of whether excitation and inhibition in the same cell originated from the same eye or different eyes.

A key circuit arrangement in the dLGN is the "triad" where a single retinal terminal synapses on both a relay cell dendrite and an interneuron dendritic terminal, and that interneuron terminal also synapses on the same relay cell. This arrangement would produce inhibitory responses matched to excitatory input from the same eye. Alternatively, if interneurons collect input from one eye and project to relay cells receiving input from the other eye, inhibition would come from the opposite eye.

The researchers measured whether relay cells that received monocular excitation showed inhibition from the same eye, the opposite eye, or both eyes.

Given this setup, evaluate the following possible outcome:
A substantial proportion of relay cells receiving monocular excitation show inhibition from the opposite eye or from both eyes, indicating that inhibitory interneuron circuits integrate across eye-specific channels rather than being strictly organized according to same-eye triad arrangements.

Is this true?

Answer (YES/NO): YES